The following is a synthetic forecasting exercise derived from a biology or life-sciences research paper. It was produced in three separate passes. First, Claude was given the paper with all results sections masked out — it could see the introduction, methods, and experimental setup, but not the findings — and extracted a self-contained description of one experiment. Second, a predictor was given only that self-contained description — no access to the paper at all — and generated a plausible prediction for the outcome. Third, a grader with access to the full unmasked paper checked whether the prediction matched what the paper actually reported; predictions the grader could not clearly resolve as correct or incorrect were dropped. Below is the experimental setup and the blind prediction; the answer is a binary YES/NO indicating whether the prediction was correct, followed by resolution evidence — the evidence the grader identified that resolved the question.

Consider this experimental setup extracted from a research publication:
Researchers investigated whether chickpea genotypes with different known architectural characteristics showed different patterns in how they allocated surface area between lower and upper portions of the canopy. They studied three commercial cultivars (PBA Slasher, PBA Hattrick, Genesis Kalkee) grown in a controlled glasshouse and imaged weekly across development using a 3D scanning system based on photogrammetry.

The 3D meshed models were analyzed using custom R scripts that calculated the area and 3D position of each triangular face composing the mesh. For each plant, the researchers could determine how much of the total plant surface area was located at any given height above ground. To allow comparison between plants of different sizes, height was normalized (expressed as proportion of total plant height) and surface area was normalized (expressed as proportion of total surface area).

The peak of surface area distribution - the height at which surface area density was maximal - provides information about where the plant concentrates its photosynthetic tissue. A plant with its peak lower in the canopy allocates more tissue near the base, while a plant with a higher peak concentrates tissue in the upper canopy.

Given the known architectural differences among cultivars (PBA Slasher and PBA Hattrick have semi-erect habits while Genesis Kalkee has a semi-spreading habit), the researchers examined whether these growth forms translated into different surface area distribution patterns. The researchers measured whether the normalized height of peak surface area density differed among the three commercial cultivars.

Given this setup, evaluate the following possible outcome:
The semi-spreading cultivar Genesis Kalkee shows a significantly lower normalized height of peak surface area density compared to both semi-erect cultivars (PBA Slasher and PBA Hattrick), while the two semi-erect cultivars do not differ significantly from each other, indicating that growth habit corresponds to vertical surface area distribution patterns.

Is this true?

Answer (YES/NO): NO